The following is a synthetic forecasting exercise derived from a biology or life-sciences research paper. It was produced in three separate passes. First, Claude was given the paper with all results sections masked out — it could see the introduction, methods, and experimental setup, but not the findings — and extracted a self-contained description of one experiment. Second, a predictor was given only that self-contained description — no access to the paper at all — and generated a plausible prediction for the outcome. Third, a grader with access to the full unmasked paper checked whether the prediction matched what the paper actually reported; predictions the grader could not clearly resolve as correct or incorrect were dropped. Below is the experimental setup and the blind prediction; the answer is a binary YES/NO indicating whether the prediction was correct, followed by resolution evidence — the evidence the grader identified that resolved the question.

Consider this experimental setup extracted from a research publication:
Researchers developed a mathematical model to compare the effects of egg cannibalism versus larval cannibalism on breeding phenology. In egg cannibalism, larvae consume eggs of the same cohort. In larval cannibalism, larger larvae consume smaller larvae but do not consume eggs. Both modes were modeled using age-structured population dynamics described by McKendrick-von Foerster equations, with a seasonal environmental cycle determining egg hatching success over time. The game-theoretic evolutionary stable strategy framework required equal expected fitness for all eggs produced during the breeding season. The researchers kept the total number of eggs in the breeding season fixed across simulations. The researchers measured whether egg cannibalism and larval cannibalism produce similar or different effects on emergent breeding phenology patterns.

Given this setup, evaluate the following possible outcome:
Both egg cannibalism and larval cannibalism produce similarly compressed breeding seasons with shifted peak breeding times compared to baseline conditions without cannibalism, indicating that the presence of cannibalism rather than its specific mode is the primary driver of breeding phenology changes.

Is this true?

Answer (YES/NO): NO